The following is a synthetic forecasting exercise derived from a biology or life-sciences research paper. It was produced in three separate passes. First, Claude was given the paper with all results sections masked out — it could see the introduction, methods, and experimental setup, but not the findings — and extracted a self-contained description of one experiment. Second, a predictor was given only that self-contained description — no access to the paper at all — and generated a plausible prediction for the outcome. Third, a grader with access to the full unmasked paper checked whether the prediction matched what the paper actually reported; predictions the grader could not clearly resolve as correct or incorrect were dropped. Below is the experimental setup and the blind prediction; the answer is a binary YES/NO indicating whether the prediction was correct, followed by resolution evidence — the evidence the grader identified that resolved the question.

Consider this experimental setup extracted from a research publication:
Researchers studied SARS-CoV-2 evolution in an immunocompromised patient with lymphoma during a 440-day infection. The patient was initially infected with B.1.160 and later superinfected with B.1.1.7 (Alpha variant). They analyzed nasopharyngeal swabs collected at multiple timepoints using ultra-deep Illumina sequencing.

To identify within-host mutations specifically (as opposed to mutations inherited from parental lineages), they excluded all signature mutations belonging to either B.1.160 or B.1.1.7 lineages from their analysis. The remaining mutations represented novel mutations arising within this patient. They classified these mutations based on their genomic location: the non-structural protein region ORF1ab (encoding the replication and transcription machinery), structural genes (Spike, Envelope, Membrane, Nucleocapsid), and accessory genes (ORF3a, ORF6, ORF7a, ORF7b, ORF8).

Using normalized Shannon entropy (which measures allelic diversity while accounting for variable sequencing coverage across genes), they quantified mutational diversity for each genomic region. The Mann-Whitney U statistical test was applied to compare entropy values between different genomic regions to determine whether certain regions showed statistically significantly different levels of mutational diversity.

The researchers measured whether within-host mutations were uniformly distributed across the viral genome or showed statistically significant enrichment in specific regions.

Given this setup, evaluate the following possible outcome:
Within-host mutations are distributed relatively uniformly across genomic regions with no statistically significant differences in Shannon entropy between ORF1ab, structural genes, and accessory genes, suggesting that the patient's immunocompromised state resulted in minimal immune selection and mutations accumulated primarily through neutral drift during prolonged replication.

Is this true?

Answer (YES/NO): NO